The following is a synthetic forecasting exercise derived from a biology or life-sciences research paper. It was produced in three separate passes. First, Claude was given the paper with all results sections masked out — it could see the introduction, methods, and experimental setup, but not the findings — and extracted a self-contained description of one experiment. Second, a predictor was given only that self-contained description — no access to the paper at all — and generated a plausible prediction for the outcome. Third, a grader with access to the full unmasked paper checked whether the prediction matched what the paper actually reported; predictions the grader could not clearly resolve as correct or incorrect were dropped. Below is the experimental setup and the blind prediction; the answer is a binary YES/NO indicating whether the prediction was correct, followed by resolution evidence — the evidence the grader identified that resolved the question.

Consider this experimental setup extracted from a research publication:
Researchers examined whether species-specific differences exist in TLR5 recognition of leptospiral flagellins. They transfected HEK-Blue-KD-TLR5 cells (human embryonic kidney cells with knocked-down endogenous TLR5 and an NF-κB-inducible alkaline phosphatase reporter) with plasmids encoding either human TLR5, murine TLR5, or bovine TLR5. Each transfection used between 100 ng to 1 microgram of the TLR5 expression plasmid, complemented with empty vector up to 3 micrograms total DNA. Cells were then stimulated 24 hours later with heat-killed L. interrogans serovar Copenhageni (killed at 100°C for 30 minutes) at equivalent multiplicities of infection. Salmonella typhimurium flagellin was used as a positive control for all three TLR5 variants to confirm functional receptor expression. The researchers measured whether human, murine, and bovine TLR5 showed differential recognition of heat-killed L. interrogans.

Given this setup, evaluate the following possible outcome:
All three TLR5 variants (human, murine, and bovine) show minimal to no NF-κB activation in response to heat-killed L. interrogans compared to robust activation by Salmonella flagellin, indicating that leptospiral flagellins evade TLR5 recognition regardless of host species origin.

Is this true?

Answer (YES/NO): NO